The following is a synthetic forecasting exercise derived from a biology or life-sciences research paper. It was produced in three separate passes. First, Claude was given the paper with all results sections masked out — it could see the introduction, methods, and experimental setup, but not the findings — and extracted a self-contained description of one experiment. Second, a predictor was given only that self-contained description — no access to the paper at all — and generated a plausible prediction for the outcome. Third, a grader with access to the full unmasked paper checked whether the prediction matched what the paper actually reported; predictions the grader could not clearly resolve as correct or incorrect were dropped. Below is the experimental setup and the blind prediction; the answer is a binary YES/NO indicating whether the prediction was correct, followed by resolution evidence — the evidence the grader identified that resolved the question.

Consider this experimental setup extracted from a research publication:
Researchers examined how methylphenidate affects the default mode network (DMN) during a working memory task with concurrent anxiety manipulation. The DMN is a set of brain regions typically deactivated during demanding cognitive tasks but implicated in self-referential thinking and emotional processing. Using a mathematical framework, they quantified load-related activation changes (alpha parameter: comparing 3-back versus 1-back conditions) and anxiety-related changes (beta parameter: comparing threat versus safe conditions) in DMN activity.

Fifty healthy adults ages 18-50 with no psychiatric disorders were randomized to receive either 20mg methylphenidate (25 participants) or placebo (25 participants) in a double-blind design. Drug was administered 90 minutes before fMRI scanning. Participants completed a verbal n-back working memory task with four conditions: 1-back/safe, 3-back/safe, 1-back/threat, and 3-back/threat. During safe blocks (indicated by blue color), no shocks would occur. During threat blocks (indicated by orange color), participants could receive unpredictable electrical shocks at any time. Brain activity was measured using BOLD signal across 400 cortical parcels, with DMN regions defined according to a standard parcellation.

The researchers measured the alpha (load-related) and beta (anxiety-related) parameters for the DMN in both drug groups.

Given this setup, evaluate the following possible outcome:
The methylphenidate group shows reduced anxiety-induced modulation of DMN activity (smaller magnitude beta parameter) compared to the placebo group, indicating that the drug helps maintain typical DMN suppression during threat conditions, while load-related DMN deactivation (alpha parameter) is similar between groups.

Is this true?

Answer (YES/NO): NO